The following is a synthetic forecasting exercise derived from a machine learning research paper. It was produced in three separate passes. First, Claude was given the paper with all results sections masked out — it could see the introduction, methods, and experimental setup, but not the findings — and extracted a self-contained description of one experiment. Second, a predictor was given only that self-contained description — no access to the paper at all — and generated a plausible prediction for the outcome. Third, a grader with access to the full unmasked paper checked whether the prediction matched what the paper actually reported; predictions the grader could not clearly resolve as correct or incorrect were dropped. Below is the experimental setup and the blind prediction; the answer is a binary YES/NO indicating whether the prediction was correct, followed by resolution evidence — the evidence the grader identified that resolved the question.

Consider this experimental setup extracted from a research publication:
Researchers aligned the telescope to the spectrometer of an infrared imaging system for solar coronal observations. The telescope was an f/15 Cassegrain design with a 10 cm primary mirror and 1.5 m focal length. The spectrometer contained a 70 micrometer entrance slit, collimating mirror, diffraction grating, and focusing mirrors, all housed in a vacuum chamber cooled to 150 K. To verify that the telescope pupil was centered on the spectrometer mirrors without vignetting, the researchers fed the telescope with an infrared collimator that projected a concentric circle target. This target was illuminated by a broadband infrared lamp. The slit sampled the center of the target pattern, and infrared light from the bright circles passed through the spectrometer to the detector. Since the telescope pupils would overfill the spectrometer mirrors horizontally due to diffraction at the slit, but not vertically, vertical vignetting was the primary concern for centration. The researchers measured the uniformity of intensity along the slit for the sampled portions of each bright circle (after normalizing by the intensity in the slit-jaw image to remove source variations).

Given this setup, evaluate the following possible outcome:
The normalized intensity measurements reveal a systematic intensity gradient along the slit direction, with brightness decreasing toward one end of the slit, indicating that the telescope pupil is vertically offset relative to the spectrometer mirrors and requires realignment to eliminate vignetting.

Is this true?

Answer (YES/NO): NO